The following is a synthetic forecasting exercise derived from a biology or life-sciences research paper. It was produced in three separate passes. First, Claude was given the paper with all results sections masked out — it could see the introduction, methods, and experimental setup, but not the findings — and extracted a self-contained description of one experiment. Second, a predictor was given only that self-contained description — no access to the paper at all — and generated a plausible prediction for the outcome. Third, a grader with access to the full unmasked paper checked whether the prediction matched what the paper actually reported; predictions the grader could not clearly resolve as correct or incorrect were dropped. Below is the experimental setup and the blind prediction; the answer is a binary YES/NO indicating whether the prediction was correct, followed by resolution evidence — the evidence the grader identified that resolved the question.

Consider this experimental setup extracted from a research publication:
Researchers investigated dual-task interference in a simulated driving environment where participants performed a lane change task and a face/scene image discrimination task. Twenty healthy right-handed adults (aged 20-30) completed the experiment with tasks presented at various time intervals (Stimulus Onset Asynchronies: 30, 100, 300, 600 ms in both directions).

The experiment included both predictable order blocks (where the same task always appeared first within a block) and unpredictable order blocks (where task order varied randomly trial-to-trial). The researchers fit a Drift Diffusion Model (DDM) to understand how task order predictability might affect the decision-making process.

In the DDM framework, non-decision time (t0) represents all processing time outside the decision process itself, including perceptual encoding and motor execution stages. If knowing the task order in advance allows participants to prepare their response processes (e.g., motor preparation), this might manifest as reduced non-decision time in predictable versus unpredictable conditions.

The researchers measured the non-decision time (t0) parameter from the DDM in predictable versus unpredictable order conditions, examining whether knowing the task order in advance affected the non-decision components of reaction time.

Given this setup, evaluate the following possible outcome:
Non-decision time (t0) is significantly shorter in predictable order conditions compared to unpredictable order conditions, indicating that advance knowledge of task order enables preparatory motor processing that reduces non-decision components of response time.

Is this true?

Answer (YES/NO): NO